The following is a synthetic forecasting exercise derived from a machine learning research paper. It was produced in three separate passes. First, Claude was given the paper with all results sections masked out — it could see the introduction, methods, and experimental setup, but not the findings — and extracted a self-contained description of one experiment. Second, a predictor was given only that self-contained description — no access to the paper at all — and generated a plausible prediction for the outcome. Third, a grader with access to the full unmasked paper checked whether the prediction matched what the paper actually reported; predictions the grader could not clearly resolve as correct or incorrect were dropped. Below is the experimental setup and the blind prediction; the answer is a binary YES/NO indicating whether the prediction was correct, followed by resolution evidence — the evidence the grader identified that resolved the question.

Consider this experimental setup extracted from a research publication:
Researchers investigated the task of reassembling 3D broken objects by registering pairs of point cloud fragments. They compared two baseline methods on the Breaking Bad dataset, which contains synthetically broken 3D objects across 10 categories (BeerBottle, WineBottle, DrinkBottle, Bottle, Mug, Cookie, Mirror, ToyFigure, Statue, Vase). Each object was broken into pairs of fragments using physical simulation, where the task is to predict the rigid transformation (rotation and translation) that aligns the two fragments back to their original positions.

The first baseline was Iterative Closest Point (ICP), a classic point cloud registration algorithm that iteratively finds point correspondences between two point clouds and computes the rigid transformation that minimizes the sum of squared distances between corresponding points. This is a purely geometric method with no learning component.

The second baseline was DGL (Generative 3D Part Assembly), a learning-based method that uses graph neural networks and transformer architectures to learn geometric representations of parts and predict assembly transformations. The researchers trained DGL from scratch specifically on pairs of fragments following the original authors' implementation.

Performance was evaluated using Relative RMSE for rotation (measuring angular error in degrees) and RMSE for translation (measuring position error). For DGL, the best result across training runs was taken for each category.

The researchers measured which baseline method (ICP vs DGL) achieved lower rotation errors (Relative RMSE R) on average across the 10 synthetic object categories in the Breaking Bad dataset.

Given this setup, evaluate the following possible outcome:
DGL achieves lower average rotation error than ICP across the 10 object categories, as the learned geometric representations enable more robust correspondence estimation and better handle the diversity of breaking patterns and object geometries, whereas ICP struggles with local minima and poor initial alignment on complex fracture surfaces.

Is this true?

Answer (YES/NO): NO